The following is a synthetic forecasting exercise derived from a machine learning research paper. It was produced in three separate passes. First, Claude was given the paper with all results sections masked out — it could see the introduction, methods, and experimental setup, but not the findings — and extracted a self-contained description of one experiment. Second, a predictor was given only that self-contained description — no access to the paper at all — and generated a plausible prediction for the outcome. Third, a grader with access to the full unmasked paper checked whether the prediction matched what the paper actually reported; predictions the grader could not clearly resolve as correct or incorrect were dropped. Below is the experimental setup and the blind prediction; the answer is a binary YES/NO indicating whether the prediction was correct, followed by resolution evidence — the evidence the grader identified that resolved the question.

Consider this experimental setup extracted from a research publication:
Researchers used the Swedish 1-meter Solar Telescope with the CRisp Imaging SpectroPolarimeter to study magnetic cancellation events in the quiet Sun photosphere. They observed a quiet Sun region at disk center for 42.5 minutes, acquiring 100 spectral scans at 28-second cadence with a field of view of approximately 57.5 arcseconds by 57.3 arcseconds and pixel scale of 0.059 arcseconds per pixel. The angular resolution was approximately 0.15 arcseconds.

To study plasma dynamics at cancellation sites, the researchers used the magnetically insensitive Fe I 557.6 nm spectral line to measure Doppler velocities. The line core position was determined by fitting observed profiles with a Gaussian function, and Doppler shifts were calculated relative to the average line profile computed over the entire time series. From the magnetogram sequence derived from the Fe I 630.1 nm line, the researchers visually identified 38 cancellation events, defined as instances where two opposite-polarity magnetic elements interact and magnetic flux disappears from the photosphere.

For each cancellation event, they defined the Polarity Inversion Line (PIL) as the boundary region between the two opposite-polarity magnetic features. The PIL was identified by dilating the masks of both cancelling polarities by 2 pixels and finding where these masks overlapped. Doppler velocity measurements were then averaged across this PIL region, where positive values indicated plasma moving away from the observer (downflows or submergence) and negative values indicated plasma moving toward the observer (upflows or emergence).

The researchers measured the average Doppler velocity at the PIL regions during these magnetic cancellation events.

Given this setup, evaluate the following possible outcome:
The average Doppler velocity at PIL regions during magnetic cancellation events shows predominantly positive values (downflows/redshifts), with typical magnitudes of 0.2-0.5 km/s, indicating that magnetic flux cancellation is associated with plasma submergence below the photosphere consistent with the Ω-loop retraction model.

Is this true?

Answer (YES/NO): NO